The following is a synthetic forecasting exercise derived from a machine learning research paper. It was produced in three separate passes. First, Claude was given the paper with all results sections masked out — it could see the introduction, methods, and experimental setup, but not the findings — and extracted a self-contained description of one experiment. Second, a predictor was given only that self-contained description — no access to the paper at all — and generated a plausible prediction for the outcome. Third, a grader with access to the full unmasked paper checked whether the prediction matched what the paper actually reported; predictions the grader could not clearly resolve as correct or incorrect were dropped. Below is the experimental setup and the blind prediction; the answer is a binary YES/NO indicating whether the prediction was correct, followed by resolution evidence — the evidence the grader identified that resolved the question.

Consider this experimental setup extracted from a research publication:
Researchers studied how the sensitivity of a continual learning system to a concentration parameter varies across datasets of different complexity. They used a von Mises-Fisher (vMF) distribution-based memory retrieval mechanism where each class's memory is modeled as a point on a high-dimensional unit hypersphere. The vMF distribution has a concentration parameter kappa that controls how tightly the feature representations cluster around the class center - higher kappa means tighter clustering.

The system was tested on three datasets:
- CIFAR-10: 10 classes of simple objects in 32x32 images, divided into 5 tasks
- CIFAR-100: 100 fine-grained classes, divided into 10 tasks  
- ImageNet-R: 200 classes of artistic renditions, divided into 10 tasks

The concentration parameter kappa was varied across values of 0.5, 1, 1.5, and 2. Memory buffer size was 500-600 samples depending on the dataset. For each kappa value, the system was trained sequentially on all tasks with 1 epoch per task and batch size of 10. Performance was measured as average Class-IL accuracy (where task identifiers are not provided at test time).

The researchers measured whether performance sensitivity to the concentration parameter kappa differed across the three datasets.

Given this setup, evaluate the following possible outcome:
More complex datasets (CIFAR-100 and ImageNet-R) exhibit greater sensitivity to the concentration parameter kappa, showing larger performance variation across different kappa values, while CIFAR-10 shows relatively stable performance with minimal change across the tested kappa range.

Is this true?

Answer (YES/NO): YES